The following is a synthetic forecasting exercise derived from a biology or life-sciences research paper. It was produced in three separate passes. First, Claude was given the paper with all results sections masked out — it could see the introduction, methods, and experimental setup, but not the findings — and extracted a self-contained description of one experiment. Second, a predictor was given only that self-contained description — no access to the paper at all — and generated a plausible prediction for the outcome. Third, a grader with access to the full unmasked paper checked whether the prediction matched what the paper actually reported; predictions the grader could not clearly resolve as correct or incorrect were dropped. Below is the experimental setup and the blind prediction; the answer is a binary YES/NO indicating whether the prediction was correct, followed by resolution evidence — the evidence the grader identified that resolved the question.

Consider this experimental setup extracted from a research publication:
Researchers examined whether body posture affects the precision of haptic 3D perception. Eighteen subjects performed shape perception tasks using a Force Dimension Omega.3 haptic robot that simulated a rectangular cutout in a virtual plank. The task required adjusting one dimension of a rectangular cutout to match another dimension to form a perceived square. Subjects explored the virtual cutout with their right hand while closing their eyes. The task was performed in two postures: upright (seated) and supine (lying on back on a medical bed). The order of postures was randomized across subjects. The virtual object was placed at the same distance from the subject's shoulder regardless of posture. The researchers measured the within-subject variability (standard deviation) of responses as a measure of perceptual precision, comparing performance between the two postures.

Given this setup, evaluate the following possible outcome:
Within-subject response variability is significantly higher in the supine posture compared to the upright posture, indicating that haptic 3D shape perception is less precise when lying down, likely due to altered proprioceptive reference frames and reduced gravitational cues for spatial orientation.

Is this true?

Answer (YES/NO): NO